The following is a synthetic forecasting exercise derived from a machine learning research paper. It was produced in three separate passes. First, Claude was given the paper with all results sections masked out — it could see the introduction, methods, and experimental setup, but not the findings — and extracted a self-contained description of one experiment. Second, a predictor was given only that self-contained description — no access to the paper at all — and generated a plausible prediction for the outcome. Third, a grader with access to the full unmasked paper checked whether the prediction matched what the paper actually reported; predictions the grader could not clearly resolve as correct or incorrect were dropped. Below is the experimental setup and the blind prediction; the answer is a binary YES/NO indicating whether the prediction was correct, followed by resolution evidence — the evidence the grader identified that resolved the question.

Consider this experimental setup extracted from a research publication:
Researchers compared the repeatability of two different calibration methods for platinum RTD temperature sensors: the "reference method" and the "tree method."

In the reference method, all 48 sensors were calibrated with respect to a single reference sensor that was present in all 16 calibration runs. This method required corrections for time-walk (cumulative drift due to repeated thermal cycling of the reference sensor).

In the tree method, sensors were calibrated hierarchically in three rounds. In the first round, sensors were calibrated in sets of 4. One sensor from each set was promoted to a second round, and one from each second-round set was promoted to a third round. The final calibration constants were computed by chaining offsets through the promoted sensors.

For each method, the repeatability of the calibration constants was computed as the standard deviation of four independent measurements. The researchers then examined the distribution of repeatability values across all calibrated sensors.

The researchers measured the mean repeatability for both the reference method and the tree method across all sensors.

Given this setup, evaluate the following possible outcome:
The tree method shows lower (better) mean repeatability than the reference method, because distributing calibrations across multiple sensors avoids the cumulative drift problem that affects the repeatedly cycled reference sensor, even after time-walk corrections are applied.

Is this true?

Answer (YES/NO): YES